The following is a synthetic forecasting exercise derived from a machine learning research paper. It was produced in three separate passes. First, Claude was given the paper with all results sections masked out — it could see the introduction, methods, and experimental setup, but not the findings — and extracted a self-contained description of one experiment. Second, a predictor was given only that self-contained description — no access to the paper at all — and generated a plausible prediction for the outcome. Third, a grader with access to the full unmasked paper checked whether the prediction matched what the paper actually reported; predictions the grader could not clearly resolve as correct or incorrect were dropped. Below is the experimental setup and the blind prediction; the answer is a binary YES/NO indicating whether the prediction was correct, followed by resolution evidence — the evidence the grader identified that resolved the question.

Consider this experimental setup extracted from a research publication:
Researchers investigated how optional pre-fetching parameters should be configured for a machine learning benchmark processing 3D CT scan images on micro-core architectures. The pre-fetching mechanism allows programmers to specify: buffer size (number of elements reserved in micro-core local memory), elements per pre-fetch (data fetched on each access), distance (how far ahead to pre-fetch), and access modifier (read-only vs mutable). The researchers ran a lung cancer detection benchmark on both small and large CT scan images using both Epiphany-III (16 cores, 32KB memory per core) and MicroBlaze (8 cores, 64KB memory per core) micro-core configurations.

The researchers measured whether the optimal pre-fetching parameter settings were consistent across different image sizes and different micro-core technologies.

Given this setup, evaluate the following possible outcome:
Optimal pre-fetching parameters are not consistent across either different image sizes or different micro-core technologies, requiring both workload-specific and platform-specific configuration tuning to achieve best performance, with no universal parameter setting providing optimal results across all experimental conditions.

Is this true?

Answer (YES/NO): YES